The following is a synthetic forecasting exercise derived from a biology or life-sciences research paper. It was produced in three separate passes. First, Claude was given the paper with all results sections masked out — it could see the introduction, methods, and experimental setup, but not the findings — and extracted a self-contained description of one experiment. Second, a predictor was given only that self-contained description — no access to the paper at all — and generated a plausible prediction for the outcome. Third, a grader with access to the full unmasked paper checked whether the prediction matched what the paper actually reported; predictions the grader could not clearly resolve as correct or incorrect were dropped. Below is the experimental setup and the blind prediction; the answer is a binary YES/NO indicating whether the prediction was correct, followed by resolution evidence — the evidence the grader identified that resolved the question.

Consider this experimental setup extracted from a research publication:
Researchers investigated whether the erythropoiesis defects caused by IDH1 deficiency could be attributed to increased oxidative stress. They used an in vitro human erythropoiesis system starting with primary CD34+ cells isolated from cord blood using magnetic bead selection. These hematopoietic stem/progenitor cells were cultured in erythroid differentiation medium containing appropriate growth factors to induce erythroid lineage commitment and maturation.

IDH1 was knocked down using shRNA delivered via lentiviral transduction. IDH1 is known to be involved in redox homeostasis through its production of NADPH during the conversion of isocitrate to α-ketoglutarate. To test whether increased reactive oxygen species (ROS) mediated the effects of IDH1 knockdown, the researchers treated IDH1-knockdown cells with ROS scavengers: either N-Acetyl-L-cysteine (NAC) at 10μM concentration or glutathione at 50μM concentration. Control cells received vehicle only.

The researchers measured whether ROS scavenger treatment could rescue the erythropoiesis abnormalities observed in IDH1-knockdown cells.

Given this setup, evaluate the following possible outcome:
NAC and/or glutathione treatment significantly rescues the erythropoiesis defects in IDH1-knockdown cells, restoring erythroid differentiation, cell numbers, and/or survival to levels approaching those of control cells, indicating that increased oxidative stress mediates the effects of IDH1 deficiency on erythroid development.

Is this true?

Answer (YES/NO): NO